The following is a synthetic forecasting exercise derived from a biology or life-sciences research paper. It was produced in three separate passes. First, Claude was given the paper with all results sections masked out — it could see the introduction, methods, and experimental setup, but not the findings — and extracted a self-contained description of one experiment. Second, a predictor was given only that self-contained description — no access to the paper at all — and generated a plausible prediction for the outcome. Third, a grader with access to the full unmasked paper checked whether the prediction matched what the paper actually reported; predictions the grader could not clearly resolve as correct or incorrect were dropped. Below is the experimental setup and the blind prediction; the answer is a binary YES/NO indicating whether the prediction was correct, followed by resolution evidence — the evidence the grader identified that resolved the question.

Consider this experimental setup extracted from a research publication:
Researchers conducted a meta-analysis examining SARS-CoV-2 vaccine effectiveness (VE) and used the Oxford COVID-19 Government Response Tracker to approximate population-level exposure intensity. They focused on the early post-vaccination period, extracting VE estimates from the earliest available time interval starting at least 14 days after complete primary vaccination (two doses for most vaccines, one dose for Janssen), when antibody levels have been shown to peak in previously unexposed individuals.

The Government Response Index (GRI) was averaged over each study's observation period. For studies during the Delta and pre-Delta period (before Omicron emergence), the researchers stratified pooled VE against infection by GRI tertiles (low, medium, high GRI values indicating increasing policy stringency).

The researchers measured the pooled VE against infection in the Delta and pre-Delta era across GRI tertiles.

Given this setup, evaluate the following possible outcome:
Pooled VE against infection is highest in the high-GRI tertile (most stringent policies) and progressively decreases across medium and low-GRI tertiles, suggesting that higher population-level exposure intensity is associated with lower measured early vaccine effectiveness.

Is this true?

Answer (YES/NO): YES